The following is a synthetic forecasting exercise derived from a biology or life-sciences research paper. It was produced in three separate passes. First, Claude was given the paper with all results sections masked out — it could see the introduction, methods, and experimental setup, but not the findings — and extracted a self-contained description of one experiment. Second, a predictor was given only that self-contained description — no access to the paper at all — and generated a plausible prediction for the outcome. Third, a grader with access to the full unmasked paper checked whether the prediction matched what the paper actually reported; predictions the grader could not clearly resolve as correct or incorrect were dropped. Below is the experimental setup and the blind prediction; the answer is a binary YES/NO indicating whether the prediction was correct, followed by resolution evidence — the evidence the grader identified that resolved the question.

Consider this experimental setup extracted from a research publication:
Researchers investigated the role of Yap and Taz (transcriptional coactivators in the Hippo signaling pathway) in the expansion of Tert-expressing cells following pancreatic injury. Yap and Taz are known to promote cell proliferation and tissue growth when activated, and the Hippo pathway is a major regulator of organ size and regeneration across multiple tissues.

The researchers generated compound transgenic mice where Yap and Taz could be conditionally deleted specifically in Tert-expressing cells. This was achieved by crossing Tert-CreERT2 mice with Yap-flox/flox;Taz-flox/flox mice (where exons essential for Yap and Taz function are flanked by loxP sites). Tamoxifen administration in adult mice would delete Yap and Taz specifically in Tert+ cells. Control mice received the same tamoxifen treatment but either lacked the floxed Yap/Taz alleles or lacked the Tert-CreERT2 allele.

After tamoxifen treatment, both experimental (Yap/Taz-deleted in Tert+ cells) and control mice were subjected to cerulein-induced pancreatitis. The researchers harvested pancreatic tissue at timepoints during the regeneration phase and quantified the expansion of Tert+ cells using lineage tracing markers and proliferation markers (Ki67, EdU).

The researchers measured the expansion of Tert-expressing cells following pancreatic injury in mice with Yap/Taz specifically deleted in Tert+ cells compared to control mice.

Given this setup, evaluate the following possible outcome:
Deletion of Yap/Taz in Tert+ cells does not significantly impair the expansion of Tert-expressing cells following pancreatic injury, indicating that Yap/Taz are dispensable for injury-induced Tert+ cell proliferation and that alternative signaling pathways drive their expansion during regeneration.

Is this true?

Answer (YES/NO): NO